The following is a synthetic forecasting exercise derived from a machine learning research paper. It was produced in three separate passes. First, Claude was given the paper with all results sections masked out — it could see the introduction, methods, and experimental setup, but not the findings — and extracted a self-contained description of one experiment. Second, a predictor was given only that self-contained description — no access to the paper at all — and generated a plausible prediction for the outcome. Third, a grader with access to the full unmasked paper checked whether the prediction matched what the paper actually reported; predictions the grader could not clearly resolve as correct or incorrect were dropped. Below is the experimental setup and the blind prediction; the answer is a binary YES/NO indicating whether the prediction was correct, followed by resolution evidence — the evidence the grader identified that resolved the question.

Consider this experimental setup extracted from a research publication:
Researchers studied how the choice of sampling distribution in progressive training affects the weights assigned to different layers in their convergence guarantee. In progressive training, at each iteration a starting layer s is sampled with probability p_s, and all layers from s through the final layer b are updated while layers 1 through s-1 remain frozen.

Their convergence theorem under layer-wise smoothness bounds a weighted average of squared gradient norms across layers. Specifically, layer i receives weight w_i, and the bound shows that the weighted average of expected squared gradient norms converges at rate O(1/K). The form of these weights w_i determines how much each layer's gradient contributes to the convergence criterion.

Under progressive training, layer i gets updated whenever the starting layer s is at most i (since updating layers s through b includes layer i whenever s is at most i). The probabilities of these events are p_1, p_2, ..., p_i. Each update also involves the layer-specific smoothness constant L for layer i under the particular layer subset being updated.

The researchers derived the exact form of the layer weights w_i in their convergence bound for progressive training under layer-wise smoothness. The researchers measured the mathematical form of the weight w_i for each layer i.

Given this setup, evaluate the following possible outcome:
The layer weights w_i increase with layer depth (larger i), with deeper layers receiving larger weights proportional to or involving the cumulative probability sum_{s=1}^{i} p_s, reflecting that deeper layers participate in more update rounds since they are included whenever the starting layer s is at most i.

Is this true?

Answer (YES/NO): NO